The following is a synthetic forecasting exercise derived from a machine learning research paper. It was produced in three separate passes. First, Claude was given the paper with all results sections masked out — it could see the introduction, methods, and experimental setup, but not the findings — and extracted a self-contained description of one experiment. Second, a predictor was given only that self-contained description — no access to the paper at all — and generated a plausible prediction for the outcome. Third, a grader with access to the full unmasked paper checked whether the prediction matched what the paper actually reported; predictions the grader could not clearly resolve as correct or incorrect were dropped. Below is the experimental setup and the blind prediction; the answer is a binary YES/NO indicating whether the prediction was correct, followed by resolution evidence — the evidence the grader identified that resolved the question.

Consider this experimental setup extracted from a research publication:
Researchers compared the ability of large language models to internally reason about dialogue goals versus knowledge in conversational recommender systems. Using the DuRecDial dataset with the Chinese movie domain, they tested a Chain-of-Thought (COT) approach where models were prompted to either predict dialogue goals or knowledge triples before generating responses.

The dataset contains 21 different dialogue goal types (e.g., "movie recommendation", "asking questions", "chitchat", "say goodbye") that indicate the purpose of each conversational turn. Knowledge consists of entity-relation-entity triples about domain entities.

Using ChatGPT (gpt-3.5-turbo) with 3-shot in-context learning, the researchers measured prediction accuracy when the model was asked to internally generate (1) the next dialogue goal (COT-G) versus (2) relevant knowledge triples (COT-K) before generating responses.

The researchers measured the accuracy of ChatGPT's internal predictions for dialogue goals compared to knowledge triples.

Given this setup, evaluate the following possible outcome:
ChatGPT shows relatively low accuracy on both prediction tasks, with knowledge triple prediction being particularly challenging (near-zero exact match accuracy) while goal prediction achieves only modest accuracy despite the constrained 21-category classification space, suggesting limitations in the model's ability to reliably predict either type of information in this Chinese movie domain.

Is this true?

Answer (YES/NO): NO